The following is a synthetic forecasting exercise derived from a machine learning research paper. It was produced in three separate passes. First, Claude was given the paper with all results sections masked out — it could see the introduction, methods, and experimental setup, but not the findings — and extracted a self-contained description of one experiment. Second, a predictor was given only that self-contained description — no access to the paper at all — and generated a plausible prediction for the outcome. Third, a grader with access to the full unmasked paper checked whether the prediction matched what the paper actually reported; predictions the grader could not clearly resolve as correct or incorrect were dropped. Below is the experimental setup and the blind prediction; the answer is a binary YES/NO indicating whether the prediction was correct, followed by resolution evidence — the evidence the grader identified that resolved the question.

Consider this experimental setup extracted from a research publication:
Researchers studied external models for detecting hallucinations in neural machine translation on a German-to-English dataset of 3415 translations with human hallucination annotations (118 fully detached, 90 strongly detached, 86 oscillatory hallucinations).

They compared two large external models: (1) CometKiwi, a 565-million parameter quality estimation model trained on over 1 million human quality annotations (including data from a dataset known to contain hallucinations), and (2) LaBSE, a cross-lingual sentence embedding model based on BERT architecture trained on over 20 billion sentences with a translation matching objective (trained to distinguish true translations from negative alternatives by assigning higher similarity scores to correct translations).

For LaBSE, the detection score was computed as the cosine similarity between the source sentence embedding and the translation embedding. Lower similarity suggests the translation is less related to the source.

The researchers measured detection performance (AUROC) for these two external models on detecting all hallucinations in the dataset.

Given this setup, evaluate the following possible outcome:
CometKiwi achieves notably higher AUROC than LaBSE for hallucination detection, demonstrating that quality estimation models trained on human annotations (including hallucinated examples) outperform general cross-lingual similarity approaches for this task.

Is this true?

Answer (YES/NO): NO